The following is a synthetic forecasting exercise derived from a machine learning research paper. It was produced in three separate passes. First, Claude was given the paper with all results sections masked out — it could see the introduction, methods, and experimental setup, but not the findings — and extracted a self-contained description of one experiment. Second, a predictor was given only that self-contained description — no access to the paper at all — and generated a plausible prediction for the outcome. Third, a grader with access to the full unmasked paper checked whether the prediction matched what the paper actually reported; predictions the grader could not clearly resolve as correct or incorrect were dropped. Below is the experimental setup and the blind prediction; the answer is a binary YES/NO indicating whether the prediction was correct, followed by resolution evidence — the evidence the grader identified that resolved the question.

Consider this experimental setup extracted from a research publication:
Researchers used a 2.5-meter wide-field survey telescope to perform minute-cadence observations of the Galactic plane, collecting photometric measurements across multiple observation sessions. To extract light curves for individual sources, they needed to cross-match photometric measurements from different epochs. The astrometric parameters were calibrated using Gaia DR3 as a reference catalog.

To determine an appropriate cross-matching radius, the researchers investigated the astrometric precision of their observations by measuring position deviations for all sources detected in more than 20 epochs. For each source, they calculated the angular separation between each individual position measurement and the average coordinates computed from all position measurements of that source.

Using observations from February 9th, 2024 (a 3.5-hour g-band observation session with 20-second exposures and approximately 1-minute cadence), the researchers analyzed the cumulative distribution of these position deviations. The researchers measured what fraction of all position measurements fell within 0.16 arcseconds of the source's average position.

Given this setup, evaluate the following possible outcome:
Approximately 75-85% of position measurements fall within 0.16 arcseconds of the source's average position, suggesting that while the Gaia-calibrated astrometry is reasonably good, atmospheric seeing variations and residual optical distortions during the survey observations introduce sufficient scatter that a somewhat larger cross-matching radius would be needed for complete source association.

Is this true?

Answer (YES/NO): NO